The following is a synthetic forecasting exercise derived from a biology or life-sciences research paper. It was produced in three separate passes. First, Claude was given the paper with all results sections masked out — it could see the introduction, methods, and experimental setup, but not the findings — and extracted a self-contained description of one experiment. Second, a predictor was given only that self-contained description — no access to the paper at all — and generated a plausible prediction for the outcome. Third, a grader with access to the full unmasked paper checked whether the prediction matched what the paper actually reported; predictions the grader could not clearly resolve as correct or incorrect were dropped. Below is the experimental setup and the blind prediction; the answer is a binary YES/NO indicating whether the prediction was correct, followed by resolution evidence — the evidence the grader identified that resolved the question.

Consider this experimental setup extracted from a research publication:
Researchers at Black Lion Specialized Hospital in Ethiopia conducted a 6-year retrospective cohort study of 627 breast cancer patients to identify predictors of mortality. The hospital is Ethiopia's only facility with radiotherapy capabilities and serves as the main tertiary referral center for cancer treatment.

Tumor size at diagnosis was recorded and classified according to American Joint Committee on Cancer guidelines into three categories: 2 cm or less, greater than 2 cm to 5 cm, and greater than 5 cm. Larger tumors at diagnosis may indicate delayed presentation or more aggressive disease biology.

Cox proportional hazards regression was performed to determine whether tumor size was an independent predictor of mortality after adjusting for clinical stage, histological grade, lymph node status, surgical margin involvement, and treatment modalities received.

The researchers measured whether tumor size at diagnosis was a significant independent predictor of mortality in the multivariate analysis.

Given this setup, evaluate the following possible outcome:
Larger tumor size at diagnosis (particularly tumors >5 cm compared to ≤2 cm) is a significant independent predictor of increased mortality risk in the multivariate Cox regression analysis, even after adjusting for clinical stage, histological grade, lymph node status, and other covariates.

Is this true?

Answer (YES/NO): NO